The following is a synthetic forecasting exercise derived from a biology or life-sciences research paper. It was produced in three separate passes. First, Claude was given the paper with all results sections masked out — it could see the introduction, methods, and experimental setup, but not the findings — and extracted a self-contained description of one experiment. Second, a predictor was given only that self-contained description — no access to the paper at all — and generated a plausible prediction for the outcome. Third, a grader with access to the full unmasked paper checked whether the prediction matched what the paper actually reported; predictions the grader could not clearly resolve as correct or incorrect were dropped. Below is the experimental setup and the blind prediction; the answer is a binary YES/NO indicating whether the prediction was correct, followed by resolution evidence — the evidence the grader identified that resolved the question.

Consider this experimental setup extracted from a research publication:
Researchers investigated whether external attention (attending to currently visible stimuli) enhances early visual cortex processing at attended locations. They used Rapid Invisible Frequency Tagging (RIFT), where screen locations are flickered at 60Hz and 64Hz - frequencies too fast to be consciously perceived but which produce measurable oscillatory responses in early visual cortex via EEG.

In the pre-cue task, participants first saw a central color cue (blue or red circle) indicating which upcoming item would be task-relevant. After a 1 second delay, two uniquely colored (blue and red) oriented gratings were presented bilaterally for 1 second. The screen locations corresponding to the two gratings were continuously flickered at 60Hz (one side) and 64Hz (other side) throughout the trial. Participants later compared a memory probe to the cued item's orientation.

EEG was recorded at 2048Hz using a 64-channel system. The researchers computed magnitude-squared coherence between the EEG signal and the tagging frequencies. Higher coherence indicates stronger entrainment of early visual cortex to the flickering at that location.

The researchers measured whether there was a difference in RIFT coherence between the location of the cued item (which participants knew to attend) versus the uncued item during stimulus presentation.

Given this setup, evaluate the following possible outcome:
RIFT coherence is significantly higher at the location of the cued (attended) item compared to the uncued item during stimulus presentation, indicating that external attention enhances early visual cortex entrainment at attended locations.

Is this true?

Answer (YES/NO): YES